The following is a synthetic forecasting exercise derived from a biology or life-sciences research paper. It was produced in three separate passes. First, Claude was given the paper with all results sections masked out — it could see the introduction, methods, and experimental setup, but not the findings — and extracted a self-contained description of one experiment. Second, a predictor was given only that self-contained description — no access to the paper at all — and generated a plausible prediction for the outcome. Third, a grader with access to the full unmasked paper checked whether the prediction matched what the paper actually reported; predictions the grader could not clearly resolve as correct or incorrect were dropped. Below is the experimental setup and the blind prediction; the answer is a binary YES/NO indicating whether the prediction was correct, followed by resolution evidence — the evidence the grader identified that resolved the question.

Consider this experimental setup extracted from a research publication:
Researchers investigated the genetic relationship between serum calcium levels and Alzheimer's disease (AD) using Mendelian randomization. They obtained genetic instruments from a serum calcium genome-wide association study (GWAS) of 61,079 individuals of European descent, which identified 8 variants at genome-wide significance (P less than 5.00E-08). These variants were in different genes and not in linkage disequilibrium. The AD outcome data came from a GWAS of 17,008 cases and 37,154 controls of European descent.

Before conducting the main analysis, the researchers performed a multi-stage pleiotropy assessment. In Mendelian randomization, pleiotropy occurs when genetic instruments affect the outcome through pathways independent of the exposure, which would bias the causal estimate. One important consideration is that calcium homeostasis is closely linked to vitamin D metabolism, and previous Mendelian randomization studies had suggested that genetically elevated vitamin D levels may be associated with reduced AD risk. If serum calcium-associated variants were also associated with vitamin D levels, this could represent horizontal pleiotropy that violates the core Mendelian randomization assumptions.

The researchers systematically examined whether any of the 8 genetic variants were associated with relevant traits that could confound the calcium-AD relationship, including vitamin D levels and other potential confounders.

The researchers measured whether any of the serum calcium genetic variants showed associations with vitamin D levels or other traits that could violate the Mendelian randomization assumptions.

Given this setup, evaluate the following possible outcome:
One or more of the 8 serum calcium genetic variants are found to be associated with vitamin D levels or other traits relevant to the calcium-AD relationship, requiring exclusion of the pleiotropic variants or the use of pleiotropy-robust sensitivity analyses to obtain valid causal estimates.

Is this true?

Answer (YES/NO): YES